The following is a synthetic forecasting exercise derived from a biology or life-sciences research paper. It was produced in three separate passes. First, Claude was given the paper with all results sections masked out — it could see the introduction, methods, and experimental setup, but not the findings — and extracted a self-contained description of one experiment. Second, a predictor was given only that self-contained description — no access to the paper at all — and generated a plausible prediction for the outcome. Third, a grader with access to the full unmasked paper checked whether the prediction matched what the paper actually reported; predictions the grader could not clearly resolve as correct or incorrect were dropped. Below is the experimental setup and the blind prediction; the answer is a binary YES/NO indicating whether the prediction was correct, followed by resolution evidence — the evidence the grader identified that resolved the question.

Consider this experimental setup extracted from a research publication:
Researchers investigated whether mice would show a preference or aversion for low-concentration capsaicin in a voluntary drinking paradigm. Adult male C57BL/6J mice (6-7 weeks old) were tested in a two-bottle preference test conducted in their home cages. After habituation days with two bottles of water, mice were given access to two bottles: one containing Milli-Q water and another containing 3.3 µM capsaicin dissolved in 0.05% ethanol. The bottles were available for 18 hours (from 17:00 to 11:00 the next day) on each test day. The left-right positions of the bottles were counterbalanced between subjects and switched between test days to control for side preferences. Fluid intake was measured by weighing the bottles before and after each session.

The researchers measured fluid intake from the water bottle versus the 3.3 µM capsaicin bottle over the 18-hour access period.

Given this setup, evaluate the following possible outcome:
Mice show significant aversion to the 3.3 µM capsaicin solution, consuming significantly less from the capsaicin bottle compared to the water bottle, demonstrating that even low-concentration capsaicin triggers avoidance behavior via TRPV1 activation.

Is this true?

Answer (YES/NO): YES